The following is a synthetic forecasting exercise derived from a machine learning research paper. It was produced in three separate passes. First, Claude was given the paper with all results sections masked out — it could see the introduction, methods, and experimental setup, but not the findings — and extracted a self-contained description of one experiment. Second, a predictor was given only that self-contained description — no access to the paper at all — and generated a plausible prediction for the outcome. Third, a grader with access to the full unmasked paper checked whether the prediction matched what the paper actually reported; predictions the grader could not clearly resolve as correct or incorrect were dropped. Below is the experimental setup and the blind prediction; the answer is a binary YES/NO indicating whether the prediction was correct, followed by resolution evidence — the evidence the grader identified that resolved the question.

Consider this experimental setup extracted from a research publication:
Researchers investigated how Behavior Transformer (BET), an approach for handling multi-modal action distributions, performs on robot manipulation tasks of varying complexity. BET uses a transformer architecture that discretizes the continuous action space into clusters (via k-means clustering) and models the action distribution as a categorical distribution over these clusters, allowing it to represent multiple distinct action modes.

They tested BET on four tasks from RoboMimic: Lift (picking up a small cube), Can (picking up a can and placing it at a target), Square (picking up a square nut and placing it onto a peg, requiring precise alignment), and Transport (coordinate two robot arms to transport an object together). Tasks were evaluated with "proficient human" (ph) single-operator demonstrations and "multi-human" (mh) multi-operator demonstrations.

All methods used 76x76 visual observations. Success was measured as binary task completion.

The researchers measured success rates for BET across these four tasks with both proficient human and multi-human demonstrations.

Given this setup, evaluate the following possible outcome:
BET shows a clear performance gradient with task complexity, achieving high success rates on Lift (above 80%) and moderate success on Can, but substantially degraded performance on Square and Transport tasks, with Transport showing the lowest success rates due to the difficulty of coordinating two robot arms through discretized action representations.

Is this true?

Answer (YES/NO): NO